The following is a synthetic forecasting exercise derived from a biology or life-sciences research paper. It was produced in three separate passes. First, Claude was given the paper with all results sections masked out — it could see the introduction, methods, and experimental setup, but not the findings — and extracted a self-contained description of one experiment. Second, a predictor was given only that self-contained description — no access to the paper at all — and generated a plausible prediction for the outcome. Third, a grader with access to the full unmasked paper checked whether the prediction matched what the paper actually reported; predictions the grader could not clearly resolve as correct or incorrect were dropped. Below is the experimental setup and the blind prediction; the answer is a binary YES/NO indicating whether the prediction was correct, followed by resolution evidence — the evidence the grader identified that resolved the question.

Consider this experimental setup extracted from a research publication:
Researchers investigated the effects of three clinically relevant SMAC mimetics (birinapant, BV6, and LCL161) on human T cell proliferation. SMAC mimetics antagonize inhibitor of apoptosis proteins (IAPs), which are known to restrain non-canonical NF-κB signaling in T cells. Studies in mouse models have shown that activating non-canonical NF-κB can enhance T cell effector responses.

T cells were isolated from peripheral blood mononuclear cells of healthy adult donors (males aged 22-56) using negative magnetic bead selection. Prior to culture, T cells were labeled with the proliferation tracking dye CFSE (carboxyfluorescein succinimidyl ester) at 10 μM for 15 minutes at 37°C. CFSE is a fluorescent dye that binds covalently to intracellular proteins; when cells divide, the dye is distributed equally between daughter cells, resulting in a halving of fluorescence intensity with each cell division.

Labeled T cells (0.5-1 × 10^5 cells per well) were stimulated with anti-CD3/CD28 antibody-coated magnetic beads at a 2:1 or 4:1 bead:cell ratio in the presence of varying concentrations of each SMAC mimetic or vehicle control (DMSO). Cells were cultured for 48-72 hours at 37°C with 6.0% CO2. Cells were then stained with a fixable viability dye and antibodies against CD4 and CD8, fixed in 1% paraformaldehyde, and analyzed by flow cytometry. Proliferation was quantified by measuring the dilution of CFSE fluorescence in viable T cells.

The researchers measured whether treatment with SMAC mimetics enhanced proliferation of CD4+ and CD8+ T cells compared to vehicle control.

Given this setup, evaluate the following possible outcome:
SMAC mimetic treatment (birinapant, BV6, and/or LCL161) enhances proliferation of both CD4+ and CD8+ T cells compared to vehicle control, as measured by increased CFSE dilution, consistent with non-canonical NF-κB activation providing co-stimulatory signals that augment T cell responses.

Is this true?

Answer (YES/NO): NO